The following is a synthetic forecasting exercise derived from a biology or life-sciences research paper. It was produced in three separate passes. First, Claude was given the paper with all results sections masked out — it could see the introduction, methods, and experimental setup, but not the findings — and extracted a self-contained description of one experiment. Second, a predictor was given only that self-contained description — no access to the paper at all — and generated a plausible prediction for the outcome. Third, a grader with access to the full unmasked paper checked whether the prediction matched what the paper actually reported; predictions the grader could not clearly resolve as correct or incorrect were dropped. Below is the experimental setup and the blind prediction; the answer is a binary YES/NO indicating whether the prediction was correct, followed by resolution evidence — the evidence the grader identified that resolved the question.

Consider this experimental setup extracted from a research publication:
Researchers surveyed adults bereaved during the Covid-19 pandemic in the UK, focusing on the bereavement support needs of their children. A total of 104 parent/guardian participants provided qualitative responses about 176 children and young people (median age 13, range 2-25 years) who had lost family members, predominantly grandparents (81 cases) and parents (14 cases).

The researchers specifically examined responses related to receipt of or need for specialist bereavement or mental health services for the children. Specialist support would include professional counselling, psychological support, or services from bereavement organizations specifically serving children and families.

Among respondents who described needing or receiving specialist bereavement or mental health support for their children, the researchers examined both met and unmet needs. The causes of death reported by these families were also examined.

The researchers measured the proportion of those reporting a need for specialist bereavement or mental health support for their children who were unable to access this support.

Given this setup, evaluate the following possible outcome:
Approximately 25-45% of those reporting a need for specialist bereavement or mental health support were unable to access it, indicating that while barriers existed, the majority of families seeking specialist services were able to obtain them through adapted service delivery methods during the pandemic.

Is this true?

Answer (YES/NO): YES